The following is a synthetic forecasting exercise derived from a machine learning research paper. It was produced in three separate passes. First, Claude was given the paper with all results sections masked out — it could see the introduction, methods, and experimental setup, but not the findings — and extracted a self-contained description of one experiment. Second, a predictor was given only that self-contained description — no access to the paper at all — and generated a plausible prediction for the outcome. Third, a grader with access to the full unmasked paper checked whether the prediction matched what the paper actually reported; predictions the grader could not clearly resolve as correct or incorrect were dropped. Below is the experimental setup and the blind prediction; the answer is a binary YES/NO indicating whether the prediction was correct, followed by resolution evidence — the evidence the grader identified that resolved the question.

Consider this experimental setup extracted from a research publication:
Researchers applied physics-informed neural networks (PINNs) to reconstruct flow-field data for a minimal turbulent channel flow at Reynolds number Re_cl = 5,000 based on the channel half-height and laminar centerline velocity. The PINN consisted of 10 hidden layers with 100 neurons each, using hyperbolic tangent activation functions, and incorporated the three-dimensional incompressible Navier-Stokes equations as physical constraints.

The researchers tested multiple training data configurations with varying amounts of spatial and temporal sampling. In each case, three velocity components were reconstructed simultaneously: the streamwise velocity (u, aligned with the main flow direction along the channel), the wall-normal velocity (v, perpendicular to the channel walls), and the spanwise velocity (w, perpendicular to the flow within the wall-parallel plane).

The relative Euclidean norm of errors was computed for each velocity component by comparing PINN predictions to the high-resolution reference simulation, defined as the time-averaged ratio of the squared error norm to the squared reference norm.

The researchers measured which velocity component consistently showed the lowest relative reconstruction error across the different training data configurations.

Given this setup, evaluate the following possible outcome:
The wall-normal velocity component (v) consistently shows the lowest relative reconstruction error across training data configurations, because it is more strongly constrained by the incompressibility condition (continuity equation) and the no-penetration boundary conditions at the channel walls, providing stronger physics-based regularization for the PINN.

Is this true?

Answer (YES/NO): NO